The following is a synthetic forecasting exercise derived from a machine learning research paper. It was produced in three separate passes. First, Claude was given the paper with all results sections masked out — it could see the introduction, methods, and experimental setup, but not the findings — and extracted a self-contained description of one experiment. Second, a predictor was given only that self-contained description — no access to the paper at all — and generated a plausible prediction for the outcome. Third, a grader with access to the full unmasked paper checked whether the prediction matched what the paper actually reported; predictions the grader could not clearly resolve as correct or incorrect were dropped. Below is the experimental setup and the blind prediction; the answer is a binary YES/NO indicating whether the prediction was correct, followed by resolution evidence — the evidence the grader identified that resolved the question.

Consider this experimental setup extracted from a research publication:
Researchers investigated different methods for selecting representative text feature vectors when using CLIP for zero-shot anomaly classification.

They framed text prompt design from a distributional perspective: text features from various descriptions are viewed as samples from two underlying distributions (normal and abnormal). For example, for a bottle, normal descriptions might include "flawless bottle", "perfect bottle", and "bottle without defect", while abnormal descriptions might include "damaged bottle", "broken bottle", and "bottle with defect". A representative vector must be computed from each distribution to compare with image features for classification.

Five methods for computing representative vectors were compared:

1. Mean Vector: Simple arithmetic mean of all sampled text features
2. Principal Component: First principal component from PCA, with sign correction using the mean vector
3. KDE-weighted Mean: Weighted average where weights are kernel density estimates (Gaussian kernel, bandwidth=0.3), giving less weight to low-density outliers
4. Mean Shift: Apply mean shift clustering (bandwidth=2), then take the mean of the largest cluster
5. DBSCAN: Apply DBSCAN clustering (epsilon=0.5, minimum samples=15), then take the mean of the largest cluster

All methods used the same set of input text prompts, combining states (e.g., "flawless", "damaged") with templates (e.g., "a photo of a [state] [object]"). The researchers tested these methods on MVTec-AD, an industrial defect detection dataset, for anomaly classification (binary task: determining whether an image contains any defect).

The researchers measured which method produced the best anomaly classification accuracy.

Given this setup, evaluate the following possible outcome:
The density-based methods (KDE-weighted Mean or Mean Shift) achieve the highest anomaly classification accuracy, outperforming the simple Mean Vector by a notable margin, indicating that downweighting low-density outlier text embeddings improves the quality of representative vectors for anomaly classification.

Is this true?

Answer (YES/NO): NO